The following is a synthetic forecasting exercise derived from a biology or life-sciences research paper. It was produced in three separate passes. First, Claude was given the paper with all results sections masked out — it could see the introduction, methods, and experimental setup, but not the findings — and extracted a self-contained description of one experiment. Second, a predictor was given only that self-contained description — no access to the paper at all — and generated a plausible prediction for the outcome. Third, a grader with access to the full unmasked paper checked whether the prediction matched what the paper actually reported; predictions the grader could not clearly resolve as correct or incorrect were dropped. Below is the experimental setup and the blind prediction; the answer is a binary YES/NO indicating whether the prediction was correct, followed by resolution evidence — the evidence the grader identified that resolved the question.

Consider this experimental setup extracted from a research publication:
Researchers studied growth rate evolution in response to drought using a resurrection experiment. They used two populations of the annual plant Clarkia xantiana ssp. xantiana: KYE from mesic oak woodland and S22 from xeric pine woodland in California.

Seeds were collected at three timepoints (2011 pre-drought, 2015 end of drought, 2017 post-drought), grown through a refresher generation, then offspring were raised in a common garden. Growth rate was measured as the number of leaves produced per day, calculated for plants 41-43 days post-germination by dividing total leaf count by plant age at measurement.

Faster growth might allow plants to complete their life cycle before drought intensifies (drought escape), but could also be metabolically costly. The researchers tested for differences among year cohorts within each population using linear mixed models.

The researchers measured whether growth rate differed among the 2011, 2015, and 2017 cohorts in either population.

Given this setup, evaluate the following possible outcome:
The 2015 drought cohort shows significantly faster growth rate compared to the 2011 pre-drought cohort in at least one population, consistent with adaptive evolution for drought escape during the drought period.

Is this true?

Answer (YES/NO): NO